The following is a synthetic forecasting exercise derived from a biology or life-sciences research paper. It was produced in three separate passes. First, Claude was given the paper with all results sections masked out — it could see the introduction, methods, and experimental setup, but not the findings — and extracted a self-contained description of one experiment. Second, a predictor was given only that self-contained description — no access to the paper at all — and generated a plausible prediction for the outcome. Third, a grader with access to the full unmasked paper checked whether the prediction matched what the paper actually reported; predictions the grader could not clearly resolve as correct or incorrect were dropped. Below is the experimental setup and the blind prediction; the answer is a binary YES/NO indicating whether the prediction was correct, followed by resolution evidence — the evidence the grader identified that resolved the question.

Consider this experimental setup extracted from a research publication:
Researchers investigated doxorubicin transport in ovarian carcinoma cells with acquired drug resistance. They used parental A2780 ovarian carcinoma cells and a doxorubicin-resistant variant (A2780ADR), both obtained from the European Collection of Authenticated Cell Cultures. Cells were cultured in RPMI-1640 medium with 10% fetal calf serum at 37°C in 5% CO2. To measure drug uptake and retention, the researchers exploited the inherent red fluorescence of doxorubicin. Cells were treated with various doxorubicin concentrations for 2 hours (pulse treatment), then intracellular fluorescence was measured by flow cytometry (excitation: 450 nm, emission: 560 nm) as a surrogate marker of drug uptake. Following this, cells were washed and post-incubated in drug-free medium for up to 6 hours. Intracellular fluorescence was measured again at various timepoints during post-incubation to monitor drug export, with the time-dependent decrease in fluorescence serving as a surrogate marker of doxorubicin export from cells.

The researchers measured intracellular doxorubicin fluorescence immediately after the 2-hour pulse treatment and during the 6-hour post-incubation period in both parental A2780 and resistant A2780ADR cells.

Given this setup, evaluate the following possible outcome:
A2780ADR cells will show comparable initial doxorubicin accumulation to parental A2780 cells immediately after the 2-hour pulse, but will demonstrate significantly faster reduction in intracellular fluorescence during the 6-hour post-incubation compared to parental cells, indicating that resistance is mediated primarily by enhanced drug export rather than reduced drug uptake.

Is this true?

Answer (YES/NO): YES